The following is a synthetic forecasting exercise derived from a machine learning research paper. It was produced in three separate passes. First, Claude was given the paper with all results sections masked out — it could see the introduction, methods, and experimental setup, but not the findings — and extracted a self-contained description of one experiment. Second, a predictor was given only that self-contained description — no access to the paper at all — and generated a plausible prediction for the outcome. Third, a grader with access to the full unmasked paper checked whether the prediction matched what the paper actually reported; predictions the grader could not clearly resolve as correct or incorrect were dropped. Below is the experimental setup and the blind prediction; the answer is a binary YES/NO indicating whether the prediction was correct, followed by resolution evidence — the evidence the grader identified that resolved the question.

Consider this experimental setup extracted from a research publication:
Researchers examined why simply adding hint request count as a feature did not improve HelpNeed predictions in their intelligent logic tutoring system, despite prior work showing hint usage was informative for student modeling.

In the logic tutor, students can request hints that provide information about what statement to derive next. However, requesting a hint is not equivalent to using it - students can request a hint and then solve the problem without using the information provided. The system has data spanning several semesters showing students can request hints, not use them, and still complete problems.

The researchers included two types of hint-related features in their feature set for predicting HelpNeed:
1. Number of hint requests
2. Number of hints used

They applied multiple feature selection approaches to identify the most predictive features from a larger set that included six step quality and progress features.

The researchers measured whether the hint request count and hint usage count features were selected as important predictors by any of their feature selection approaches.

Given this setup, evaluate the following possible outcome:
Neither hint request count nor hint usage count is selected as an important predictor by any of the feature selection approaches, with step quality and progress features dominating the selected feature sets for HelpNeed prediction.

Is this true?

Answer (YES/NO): YES